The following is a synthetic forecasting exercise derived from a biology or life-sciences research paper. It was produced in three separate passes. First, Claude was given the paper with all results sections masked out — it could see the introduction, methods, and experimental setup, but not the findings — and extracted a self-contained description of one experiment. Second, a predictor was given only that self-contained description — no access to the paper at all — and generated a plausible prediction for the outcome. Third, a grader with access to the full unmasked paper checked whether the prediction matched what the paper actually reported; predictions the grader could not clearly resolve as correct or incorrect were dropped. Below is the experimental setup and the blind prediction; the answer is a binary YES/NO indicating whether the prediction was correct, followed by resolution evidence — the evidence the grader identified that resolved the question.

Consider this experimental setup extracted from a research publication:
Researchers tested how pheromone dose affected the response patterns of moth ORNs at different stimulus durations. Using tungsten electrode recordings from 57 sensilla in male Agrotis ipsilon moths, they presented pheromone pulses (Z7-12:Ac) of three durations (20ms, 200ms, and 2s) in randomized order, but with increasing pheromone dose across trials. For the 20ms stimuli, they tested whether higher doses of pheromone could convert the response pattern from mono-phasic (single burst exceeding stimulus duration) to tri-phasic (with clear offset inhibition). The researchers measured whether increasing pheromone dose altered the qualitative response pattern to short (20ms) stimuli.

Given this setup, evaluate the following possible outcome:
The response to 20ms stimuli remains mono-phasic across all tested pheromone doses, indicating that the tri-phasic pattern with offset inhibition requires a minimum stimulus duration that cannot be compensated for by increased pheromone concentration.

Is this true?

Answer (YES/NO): YES